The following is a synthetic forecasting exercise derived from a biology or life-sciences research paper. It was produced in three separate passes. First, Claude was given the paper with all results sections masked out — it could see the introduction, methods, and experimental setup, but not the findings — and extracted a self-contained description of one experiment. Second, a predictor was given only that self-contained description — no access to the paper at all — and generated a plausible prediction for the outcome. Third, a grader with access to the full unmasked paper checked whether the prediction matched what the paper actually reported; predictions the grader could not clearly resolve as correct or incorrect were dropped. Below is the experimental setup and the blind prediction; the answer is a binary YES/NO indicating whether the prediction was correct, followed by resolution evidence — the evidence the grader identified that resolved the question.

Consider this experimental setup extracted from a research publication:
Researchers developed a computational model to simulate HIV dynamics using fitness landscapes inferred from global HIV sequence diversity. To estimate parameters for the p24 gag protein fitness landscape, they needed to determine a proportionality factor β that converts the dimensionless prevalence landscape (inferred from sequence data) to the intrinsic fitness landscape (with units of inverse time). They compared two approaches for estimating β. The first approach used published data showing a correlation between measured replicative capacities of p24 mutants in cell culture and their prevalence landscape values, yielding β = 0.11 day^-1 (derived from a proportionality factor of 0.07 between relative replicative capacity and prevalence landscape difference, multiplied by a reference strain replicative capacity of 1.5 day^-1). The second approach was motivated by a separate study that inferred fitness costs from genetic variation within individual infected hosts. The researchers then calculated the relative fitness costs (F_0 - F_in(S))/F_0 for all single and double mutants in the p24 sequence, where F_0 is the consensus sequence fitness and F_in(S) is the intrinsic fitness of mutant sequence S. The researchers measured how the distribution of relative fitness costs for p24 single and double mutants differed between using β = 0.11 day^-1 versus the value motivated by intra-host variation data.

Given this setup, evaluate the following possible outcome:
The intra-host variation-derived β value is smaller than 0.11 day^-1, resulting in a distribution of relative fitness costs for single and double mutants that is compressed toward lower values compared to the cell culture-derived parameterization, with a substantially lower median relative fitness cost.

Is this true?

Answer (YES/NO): YES